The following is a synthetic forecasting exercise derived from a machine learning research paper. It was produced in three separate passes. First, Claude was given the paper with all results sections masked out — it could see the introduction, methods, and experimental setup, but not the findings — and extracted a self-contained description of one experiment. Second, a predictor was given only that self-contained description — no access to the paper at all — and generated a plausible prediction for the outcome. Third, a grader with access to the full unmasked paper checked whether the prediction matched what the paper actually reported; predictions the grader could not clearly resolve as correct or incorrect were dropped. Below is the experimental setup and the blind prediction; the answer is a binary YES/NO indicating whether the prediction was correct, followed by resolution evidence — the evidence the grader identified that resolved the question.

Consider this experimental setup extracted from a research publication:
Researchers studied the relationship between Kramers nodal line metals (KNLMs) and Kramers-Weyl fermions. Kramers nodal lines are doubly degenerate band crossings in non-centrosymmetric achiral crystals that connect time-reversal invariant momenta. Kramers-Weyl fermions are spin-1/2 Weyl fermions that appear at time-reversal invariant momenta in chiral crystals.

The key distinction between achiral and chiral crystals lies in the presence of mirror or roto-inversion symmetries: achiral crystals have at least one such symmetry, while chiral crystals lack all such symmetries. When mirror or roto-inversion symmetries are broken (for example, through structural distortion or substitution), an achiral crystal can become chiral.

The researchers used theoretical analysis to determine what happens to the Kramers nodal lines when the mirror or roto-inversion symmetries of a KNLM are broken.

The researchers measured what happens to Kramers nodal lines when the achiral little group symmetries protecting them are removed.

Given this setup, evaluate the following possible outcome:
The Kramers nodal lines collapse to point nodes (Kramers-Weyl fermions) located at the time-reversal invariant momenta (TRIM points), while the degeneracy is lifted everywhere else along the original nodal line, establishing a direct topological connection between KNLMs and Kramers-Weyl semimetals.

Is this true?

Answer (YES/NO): YES